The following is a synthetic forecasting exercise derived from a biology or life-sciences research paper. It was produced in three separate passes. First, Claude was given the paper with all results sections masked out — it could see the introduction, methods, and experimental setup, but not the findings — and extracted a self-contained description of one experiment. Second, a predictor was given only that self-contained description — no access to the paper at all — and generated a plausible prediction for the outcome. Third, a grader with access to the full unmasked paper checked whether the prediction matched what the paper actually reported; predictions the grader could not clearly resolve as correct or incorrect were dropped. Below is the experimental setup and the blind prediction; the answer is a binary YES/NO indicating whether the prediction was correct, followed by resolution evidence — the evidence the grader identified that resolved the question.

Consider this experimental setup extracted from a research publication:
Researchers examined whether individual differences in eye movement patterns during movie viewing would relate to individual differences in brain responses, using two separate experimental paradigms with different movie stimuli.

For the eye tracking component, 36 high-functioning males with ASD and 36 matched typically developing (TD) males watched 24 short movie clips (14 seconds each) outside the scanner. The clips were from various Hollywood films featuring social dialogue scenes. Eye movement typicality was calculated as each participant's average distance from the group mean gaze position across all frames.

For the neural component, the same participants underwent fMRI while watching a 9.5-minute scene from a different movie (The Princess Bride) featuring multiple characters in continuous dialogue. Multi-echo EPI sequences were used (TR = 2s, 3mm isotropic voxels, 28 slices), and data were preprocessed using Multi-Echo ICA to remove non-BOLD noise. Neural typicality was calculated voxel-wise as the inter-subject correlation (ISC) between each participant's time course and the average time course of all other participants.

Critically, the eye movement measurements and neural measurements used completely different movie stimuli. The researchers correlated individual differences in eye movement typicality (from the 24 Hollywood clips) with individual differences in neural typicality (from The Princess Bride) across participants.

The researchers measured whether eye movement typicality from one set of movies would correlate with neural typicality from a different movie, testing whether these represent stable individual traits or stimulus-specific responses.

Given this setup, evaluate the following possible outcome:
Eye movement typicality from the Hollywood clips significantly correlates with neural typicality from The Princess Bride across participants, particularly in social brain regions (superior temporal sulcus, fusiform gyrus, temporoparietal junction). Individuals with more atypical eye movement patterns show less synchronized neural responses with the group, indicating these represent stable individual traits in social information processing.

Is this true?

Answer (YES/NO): NO